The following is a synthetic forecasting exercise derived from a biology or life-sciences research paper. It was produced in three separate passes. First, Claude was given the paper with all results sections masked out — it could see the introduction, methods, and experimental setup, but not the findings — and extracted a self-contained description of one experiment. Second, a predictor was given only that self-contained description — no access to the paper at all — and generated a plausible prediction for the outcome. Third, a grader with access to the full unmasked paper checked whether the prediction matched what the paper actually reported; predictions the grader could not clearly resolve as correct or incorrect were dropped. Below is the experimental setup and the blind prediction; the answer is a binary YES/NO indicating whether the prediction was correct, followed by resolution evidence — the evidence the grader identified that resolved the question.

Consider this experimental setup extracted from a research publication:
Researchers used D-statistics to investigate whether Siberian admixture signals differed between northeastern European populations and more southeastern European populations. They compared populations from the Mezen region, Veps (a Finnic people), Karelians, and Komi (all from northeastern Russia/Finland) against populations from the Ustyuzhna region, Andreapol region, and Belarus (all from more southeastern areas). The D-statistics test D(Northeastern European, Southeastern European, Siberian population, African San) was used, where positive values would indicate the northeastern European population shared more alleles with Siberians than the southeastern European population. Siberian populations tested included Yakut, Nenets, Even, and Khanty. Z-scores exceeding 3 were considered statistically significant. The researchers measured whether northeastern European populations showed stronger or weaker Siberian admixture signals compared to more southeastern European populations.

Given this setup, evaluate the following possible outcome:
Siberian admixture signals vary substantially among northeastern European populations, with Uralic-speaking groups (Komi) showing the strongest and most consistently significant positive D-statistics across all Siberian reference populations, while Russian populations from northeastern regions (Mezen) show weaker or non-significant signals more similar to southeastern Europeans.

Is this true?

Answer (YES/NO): NO